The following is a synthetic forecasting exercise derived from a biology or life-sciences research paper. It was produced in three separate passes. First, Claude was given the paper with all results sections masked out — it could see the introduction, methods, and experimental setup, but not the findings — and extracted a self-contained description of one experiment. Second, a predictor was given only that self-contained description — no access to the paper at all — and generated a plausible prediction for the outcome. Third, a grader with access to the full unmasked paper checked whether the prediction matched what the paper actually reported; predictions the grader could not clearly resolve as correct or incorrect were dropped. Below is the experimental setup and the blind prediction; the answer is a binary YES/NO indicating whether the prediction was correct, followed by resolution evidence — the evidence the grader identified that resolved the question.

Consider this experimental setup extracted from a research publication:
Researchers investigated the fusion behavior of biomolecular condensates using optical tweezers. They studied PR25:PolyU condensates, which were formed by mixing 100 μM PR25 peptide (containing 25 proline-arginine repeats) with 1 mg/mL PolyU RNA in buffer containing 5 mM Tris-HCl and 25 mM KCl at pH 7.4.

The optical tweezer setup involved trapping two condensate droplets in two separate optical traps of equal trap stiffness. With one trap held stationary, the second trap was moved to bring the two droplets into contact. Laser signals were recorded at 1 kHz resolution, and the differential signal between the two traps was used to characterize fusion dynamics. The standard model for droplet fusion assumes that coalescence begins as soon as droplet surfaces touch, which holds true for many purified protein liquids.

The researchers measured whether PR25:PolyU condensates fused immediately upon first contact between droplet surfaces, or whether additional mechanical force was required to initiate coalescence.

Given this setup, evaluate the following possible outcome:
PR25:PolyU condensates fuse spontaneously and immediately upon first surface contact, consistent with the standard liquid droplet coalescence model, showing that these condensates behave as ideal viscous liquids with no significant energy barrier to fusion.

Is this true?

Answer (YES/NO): NO